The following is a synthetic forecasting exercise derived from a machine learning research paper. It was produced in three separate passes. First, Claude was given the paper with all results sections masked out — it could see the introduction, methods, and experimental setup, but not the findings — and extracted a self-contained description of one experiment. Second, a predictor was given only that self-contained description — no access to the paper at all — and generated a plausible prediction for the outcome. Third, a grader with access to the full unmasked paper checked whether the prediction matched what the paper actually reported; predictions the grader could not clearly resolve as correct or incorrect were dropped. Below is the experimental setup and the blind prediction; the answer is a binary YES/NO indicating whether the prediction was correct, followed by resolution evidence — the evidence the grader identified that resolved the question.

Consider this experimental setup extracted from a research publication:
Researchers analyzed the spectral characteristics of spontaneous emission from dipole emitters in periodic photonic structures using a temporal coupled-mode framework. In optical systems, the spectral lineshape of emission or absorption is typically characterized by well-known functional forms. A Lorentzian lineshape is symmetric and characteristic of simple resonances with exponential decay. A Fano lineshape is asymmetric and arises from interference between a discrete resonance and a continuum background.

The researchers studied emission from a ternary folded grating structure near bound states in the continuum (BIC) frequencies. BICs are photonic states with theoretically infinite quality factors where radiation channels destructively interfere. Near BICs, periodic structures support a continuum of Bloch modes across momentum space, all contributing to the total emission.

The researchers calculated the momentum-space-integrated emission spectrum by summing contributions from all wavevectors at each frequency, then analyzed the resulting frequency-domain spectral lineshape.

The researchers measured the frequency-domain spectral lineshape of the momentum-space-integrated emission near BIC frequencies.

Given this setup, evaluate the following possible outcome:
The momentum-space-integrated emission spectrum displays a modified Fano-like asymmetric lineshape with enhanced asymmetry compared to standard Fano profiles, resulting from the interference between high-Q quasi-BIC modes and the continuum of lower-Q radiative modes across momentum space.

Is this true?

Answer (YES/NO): NO